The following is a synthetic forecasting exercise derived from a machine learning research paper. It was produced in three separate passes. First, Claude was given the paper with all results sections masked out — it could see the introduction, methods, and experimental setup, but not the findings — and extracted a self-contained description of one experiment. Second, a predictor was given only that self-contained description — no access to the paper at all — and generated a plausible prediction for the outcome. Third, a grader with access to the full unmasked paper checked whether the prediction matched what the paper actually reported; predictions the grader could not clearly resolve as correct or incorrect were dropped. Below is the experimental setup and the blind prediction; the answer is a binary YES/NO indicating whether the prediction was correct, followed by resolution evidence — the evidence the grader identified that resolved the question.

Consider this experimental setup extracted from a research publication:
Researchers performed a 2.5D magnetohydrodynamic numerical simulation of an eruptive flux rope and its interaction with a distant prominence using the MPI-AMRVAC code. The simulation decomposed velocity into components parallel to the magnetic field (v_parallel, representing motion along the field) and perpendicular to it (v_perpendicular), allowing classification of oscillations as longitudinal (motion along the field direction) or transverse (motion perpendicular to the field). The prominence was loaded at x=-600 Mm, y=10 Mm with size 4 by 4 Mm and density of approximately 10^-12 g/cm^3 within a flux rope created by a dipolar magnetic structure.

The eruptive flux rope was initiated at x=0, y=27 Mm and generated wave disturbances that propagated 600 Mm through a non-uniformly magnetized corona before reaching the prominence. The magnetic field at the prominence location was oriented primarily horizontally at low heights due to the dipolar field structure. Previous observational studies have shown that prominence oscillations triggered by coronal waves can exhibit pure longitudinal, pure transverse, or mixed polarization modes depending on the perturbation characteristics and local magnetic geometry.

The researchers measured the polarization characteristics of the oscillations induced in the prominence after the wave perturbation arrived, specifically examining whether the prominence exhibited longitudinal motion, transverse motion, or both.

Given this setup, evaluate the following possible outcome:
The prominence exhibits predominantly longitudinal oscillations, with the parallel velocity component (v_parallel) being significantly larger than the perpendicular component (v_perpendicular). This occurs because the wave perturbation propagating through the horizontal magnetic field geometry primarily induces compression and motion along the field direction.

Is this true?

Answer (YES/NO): NO